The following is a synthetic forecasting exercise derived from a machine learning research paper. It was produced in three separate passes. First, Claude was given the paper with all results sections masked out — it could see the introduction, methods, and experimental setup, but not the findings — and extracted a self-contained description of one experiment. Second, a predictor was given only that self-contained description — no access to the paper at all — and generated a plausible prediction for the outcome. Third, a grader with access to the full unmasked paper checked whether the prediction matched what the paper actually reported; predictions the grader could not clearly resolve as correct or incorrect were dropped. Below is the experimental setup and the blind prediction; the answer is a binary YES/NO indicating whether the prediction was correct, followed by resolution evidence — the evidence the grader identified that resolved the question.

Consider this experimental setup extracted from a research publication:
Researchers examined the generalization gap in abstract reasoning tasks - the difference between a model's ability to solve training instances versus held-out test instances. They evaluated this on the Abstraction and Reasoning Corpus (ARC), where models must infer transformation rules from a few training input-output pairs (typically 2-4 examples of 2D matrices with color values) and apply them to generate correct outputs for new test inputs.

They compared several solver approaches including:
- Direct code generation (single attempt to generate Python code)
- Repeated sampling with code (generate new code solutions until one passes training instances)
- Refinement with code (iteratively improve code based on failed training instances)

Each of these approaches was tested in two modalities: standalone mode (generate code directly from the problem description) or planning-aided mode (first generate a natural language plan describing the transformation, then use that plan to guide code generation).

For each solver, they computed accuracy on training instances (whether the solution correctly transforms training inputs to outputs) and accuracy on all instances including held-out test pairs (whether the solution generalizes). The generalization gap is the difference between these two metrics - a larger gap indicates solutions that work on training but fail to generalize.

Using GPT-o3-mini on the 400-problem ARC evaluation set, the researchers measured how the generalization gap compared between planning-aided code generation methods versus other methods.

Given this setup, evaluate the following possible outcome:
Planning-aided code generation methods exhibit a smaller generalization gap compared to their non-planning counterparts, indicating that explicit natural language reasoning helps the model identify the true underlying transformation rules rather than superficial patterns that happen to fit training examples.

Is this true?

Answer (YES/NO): YES